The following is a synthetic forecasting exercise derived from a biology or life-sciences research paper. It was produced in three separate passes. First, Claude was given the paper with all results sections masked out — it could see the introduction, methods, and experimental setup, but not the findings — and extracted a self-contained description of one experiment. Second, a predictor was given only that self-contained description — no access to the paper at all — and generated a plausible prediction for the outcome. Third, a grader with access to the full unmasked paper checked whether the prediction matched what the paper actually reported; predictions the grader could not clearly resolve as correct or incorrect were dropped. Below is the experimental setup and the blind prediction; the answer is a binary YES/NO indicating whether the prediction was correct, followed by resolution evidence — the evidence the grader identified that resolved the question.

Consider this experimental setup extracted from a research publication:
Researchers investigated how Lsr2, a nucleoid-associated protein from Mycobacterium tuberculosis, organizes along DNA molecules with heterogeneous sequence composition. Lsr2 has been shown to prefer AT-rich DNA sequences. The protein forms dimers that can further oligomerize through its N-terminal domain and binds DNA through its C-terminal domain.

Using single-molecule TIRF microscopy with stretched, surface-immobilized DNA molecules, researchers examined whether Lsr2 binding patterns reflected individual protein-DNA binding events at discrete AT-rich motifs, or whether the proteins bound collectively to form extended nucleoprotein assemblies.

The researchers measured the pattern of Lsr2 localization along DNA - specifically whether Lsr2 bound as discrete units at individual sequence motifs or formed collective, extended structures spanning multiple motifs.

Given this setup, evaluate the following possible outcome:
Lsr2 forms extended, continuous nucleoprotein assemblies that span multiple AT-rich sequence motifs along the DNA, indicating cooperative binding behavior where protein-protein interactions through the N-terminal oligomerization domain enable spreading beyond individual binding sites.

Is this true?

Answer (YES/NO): YES